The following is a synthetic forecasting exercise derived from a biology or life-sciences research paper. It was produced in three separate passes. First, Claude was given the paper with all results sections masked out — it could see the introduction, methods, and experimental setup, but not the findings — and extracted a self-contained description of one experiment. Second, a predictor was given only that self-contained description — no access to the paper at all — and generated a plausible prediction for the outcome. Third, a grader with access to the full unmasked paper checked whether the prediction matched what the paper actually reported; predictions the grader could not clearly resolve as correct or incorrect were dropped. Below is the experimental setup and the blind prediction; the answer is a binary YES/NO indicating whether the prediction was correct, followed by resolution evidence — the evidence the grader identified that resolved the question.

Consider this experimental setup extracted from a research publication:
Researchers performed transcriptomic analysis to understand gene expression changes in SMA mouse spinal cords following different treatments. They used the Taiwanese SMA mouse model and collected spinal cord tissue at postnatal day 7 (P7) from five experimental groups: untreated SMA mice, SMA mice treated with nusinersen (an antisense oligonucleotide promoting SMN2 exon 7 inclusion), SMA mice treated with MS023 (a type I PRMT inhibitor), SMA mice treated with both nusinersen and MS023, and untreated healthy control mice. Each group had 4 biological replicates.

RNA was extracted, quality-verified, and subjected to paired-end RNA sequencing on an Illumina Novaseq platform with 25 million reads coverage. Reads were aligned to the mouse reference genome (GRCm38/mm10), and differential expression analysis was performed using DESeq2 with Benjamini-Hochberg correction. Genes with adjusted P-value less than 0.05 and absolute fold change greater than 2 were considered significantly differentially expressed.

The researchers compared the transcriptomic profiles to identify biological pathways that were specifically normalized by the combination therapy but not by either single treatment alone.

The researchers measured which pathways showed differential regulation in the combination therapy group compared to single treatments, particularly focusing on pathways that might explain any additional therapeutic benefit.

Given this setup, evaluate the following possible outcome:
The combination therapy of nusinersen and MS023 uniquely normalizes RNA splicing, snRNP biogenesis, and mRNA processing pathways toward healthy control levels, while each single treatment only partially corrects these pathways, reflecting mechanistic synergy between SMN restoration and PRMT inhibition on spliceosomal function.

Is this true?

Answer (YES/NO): NO